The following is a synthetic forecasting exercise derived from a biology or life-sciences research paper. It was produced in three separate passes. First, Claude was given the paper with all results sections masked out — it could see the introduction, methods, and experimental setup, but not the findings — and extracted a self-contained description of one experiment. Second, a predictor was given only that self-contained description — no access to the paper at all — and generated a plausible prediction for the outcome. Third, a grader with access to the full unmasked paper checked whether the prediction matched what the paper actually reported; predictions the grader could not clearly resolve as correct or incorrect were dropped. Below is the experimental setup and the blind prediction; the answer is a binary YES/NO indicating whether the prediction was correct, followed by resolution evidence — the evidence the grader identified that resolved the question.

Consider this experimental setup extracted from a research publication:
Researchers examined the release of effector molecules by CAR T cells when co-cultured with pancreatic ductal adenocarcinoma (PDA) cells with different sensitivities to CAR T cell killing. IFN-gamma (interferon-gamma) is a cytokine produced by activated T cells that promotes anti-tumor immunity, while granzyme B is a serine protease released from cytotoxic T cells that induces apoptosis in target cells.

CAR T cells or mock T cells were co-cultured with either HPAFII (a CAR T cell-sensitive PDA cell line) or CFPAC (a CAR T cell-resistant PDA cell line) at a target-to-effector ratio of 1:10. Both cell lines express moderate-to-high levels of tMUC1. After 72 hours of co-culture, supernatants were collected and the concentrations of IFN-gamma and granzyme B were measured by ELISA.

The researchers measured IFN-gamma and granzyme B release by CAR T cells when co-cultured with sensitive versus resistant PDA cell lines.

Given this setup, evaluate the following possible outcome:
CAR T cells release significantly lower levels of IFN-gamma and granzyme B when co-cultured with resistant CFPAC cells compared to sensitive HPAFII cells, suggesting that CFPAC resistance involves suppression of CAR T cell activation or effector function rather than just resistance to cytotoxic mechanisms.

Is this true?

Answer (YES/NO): NO